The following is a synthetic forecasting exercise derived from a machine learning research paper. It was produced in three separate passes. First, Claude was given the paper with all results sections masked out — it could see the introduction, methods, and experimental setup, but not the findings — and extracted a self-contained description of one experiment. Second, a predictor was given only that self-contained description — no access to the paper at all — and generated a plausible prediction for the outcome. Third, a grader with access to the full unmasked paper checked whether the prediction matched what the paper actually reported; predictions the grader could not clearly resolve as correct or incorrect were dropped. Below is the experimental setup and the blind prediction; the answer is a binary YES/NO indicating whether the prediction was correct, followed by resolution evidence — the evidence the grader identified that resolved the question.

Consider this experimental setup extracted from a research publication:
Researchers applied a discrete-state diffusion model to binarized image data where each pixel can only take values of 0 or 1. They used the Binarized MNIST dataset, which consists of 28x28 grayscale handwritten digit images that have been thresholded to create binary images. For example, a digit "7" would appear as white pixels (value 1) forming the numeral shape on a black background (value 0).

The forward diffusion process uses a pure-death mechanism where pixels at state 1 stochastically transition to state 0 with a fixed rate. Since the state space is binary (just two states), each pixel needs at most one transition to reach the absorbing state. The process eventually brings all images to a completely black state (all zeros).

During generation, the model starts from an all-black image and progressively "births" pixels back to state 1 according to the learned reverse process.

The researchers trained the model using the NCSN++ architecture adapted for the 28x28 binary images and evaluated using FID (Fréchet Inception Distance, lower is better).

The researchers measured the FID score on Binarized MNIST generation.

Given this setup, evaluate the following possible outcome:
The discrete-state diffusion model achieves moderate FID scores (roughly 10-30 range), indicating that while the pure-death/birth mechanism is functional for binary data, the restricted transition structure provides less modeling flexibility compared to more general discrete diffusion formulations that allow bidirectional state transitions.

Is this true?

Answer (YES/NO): NO